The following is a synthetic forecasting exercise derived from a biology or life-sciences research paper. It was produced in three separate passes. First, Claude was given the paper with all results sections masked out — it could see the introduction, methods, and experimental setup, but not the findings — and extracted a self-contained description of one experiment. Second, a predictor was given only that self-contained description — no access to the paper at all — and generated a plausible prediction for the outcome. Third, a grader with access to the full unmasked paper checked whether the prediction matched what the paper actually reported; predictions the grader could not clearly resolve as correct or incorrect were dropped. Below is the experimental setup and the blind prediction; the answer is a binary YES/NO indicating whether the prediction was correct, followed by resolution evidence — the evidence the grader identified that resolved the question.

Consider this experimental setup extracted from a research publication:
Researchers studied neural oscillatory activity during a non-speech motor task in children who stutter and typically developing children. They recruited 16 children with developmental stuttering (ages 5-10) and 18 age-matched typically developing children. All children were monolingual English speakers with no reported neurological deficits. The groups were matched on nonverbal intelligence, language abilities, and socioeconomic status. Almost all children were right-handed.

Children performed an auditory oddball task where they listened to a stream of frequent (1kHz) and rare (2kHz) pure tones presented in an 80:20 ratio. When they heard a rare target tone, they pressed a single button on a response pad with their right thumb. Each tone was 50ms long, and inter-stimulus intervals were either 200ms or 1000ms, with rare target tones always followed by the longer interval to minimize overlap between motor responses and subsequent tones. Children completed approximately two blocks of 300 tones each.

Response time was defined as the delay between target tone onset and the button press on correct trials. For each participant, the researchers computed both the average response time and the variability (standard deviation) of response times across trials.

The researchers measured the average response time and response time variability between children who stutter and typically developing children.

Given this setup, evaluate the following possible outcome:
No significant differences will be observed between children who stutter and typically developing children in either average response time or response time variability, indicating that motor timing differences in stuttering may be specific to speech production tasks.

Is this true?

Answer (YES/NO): YES